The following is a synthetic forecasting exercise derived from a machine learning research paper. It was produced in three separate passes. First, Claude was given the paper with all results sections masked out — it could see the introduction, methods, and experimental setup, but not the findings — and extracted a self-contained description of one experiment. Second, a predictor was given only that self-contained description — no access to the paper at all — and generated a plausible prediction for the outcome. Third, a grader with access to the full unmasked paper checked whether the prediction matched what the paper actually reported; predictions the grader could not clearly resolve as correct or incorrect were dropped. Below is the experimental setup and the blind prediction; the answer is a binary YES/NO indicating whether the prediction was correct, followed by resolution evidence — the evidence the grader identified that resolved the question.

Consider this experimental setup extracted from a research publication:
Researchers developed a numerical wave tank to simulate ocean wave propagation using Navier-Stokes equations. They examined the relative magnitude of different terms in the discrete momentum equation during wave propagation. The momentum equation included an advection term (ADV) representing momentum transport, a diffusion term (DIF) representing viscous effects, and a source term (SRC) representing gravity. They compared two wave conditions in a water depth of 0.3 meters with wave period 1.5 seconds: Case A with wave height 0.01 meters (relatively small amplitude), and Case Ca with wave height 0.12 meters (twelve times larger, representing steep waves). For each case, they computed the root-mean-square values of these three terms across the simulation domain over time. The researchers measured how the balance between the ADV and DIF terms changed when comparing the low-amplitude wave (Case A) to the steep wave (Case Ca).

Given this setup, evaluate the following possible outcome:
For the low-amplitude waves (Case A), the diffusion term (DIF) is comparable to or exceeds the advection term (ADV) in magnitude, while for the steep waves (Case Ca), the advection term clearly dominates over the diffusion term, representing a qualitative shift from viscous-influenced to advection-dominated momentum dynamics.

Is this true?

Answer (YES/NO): YES